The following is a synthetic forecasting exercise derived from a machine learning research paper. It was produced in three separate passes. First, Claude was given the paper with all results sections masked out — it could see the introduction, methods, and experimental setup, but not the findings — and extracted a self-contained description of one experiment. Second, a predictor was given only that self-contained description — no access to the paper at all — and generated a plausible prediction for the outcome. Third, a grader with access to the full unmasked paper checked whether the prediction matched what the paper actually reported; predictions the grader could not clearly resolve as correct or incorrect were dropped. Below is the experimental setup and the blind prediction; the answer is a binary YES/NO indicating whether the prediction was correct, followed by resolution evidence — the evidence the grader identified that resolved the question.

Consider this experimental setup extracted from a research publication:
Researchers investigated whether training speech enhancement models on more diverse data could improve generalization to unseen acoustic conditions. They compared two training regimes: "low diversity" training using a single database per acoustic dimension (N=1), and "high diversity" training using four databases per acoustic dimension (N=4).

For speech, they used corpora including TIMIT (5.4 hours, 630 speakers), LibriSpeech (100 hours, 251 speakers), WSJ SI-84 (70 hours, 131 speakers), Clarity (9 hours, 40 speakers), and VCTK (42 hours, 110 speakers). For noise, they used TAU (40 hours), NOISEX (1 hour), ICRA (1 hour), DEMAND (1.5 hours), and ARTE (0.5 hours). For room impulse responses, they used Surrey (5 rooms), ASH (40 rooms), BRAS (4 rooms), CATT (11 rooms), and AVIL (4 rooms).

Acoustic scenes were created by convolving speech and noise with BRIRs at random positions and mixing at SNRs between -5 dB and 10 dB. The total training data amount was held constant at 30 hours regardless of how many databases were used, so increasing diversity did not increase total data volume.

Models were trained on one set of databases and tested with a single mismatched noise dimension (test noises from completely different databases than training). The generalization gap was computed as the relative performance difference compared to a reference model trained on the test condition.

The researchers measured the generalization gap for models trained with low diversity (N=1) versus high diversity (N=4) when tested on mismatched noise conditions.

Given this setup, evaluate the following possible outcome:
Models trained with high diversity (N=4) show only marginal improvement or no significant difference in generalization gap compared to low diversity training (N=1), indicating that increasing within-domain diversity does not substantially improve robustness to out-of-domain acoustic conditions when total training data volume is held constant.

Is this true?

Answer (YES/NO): NO